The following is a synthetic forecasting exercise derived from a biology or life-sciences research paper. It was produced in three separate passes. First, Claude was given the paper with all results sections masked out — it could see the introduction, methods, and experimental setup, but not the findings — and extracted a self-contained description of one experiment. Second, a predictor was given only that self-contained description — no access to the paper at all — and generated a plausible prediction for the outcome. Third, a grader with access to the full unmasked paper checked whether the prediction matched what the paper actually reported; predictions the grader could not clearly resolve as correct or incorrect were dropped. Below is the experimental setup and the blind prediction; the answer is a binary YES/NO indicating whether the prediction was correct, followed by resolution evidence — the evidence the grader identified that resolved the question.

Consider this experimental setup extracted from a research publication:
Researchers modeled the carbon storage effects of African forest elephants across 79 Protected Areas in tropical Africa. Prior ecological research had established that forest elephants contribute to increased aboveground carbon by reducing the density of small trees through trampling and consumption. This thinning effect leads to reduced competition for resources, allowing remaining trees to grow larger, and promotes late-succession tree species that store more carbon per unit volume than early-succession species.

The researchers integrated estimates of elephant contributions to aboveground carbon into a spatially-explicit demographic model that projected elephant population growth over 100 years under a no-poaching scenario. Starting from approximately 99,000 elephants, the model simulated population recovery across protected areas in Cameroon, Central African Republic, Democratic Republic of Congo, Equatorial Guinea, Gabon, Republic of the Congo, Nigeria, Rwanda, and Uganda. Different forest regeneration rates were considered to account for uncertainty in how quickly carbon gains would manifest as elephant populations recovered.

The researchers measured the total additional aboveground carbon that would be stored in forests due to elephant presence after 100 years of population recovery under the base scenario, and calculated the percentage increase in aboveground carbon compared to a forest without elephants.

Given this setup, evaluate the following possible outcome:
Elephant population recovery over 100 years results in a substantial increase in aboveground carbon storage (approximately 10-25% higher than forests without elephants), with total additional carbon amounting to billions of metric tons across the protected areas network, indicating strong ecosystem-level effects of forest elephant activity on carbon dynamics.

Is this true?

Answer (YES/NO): NO